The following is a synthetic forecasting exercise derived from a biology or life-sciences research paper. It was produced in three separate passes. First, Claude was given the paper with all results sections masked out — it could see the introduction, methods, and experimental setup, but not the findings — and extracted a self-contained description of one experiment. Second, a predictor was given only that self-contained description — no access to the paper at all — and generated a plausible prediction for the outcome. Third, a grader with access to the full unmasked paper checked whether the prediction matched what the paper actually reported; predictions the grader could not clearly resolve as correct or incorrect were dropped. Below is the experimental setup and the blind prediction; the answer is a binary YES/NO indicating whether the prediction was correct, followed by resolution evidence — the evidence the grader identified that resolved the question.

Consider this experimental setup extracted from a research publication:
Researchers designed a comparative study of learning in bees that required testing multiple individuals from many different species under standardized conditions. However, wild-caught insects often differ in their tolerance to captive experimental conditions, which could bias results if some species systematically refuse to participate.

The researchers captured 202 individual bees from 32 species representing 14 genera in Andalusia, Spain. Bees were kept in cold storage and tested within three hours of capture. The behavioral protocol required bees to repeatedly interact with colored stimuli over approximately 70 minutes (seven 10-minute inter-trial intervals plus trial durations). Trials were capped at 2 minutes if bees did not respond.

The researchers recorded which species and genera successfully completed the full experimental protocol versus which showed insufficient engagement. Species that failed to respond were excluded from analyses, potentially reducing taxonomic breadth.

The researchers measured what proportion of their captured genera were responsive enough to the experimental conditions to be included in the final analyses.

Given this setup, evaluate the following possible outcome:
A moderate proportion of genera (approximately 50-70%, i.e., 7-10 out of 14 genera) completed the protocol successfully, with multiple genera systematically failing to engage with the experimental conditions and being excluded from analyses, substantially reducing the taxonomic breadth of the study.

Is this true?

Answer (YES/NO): NO